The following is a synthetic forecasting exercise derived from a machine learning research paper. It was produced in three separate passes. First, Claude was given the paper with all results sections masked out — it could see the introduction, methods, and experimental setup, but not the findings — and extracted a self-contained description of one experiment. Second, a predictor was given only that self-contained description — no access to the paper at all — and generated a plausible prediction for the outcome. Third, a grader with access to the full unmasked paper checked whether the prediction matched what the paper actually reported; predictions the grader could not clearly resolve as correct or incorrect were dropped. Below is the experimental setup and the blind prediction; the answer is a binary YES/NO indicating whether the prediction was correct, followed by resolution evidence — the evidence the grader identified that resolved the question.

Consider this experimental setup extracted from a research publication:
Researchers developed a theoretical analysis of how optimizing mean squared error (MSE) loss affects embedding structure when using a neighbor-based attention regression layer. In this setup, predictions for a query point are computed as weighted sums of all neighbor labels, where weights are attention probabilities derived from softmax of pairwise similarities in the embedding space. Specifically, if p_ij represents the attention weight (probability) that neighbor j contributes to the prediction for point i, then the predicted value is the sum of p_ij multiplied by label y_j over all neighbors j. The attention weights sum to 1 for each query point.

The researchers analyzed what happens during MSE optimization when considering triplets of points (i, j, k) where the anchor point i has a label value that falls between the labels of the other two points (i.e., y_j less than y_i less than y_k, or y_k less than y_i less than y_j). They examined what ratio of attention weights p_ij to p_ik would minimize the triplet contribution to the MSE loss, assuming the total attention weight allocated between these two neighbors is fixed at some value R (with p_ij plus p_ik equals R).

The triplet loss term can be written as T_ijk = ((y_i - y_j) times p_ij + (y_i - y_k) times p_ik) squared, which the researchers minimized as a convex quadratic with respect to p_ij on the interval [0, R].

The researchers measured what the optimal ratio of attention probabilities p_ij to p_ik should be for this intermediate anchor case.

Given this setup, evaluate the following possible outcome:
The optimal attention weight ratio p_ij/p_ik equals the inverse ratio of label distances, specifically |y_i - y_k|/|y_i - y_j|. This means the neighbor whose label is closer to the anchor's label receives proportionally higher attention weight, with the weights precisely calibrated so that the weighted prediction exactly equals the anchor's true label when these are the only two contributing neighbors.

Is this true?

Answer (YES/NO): YES